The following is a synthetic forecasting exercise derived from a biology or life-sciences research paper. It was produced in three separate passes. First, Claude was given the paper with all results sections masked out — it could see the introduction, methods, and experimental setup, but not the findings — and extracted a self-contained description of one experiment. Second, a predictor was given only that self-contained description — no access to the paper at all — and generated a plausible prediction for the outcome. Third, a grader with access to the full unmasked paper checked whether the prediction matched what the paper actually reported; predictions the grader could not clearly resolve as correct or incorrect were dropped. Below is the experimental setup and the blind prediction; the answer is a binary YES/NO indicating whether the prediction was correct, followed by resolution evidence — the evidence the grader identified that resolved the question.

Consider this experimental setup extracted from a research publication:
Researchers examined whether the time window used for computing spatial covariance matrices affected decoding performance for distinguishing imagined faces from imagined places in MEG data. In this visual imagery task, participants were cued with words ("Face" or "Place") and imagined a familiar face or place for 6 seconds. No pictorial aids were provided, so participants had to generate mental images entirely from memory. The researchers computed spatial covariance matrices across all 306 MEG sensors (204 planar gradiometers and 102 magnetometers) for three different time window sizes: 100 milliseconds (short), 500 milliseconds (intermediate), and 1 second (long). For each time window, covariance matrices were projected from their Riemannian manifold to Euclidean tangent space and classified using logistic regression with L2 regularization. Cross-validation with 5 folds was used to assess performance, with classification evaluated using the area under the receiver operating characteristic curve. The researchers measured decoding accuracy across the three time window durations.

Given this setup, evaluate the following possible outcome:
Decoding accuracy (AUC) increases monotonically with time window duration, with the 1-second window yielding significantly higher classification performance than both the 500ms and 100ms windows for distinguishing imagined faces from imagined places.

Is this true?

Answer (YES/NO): NO